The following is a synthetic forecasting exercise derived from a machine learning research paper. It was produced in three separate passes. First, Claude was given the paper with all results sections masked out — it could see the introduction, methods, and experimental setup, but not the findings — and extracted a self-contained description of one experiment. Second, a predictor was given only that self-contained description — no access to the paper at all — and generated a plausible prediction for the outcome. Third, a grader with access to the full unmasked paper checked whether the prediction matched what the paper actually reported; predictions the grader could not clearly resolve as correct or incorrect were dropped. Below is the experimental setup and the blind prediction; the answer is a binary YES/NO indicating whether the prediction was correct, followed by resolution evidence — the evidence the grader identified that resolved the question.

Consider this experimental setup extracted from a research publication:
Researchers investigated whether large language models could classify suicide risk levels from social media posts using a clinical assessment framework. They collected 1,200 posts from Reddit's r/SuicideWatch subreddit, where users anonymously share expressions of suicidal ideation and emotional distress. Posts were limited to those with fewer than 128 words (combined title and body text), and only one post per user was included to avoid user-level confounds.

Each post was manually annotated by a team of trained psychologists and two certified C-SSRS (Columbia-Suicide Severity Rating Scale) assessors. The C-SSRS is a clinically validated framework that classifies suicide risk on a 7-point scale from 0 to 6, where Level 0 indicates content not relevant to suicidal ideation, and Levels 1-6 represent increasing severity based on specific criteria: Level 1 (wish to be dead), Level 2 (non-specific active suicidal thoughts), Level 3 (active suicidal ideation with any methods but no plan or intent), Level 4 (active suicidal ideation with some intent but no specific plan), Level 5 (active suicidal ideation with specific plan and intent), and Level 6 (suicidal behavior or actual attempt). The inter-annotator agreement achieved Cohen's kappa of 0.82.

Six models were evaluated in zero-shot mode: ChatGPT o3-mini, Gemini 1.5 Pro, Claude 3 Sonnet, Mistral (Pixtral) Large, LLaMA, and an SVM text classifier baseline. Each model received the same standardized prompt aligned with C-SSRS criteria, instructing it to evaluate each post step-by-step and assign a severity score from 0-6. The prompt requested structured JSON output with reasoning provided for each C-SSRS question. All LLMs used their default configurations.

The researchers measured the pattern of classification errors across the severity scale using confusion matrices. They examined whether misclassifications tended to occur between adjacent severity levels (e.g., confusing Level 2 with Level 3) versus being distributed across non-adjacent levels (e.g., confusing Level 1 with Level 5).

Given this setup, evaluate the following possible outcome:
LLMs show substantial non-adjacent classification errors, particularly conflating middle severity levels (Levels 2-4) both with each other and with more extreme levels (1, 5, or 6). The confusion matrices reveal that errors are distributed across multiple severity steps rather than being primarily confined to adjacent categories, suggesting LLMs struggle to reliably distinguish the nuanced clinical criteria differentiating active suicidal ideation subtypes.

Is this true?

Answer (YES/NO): NO